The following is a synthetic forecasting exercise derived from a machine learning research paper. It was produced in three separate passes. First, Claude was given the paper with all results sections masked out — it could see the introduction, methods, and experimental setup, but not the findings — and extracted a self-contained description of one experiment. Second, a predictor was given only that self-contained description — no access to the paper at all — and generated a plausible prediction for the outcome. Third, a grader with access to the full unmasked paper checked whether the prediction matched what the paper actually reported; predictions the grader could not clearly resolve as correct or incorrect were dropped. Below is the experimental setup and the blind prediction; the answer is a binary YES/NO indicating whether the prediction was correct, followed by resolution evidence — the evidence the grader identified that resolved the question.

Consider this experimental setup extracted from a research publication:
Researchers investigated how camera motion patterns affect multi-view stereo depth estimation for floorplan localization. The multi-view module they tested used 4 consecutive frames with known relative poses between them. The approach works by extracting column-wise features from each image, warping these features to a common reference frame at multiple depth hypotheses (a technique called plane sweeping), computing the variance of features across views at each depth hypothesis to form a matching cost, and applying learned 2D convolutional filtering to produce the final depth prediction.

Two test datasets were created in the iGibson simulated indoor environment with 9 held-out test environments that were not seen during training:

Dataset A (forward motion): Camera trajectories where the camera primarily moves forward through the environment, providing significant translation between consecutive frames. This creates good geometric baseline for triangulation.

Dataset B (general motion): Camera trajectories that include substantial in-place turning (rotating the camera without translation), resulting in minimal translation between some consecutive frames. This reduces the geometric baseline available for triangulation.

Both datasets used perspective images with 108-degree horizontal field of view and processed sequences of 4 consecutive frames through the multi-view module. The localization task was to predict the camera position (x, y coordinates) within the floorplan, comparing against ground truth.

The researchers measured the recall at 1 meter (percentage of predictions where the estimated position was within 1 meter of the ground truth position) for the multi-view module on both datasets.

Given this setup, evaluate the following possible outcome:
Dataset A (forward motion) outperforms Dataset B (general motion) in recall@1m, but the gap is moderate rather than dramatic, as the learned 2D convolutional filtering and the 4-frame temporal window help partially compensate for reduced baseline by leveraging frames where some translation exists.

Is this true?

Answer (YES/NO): NO